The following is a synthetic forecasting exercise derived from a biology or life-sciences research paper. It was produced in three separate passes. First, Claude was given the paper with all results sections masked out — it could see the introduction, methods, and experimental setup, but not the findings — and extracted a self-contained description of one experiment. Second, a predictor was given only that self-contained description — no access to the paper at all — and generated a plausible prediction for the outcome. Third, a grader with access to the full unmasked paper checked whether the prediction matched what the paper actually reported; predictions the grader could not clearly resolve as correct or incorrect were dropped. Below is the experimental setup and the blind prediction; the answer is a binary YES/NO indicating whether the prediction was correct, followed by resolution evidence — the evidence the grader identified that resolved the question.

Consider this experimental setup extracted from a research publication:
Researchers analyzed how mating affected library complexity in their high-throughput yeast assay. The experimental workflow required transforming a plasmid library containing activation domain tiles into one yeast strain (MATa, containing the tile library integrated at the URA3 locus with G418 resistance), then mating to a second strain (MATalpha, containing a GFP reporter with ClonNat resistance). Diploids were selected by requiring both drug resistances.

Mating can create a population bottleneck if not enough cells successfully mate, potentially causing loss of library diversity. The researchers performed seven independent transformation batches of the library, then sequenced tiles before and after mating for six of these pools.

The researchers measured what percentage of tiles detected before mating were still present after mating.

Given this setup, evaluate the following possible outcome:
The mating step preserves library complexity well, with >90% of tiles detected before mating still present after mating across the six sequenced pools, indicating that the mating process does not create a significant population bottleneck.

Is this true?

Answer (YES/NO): NO